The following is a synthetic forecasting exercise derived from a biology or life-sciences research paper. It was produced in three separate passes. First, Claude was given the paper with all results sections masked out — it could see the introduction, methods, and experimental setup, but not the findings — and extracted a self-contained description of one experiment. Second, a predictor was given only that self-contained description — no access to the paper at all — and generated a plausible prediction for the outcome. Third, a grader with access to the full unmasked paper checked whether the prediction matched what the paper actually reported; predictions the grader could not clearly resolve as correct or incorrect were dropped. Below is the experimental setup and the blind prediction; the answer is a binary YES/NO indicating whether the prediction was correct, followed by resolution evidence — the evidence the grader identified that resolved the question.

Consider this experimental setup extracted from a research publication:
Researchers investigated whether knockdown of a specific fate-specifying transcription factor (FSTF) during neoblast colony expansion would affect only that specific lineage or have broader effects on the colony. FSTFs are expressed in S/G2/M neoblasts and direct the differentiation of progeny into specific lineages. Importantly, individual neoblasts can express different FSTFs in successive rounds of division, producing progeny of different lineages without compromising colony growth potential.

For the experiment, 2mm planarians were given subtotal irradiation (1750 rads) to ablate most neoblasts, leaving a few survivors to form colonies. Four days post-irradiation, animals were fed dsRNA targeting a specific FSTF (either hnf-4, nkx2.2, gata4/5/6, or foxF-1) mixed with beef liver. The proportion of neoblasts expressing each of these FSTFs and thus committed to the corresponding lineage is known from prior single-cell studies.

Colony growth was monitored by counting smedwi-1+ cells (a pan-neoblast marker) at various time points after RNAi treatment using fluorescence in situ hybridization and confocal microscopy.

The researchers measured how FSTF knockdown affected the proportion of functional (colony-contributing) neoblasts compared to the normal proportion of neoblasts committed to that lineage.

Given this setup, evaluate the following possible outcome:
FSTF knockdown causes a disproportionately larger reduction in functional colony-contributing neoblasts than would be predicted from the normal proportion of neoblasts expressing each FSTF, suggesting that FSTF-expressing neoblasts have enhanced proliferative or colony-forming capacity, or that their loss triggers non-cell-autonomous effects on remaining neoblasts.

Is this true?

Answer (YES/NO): NO